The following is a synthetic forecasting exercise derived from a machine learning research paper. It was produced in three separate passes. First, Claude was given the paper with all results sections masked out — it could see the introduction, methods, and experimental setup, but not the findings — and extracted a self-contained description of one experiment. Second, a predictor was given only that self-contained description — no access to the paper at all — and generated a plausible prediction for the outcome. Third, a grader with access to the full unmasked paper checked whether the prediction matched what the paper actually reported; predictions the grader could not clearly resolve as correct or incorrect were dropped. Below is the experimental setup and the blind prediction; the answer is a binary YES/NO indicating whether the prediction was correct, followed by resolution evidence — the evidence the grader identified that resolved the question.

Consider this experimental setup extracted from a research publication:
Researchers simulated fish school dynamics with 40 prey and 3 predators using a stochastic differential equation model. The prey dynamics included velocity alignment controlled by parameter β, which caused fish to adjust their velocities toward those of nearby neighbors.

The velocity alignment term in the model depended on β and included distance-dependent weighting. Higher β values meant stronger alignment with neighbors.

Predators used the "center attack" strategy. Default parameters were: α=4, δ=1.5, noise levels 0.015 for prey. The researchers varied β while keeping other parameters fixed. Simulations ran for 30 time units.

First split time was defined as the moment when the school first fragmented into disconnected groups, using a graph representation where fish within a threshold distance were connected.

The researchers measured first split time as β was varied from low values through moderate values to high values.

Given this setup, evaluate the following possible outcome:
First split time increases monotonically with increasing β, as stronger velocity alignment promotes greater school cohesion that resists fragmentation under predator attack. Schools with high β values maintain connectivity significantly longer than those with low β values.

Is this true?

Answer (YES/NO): NO